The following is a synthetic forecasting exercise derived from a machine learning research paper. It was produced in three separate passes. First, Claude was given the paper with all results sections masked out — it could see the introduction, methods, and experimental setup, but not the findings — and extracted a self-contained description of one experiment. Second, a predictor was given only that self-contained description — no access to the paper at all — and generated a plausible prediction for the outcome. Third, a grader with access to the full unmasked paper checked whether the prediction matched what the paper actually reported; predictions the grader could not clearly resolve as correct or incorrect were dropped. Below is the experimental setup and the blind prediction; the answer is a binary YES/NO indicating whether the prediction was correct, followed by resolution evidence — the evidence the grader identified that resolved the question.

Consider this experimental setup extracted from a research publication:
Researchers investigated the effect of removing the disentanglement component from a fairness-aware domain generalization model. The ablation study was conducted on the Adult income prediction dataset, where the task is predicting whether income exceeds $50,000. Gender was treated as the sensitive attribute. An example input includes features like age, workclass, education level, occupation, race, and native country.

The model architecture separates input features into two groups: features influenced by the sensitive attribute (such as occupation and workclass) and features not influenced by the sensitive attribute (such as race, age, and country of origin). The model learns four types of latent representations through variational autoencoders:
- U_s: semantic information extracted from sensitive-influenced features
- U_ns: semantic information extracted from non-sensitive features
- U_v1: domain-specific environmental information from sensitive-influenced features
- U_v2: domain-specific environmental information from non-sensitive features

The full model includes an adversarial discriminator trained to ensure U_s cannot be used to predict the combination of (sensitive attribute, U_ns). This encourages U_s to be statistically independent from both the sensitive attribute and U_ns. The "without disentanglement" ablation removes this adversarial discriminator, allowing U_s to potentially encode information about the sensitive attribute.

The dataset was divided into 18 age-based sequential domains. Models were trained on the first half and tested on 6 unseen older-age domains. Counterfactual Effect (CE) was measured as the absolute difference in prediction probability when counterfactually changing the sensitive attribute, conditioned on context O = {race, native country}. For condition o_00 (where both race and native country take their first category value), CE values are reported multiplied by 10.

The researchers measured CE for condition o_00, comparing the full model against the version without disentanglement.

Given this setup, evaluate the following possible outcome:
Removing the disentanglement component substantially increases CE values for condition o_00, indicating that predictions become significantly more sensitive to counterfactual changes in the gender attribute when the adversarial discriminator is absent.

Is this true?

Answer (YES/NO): YES